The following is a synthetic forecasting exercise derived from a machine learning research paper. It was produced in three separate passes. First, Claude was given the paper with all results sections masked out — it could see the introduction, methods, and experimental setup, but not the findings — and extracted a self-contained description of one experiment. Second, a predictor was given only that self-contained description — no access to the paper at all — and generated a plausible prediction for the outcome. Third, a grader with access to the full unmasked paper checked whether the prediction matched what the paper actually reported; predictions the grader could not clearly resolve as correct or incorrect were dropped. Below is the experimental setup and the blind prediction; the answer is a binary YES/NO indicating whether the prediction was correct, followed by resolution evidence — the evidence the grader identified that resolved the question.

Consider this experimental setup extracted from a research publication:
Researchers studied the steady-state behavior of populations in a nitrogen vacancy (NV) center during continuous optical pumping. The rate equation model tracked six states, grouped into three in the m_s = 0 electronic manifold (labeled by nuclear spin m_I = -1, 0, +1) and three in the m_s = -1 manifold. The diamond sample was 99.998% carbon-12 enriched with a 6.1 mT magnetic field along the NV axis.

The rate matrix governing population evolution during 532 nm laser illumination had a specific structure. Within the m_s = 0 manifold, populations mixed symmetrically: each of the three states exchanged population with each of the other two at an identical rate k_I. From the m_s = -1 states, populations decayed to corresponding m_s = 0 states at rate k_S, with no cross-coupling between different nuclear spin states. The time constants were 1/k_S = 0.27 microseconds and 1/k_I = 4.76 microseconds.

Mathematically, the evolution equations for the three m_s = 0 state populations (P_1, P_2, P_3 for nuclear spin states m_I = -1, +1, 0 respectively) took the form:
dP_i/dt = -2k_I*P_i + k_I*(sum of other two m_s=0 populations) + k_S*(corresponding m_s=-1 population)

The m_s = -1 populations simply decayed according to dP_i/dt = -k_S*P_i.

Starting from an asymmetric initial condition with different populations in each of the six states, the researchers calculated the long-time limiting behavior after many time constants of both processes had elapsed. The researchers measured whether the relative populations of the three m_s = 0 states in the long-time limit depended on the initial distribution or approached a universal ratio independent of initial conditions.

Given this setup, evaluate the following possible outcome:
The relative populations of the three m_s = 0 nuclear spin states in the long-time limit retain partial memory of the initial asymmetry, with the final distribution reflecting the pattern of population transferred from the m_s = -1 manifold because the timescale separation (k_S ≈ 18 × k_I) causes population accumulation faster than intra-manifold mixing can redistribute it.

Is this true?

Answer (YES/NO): NO